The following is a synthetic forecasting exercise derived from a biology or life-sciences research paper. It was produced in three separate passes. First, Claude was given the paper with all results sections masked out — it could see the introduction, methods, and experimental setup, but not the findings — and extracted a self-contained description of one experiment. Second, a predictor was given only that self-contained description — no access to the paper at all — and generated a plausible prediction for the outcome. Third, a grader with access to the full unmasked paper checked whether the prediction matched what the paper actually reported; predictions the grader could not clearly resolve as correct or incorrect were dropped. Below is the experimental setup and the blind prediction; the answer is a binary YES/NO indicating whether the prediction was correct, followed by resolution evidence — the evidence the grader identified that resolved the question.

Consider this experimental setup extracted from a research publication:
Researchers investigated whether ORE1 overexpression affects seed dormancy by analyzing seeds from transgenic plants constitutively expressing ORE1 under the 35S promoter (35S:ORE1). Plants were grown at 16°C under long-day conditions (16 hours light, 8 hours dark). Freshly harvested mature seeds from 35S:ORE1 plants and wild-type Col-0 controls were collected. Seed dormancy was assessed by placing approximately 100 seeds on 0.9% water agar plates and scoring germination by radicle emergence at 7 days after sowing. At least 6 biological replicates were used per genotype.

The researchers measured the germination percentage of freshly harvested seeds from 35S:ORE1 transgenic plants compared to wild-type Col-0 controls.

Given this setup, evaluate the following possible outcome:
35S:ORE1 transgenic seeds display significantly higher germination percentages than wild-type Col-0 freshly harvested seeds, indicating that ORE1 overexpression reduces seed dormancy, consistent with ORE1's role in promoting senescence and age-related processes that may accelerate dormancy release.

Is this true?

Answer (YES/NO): YES